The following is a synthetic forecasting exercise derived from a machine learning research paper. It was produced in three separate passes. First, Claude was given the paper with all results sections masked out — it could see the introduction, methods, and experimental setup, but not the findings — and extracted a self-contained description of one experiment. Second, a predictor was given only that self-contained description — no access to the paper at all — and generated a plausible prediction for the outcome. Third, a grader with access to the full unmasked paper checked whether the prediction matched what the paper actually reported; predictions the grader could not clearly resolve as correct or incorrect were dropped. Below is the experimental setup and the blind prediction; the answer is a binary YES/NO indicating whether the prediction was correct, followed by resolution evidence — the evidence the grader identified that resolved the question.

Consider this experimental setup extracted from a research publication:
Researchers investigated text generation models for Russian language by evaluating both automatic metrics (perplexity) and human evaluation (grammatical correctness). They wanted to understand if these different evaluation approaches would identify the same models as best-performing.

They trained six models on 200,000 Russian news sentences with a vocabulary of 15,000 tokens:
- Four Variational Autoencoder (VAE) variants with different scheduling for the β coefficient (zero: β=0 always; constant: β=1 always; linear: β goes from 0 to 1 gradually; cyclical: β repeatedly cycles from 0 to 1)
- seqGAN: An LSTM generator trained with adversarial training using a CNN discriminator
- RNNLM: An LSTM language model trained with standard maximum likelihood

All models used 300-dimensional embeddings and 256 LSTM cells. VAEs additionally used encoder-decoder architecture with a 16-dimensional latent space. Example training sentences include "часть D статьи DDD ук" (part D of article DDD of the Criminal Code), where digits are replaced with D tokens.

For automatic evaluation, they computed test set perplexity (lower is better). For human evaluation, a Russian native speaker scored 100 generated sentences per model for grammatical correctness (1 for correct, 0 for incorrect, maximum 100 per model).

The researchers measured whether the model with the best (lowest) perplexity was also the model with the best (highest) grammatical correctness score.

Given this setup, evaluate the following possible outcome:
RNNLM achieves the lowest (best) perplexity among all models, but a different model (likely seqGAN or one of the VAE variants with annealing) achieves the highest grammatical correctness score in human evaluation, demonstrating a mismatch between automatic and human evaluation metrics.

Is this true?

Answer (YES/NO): NO